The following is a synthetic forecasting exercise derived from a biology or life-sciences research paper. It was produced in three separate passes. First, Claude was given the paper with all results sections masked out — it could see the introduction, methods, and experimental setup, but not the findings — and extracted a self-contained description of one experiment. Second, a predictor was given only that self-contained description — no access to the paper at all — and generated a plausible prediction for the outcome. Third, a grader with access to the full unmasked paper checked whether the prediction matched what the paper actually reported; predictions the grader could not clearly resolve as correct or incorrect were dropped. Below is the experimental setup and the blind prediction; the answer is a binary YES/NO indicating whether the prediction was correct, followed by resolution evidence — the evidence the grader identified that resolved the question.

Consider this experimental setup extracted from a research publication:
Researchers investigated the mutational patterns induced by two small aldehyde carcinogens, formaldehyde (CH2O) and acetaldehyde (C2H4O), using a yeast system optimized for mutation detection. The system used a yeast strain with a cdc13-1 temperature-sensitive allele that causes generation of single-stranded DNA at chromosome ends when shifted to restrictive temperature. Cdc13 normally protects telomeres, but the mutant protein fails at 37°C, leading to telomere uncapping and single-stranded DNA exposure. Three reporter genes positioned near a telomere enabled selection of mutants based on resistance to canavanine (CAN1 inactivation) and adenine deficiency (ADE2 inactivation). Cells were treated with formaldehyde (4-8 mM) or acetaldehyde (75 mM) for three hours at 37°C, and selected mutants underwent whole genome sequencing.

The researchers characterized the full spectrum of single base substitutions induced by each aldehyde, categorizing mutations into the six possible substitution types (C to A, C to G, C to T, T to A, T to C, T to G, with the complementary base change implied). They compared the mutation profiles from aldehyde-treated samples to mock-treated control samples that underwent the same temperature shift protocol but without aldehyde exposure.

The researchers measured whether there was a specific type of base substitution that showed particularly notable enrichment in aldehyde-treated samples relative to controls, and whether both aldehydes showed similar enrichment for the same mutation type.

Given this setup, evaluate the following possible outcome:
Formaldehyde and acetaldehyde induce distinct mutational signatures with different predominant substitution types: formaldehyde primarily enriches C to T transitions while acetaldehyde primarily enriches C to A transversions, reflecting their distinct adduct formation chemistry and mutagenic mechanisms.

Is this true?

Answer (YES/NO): NO